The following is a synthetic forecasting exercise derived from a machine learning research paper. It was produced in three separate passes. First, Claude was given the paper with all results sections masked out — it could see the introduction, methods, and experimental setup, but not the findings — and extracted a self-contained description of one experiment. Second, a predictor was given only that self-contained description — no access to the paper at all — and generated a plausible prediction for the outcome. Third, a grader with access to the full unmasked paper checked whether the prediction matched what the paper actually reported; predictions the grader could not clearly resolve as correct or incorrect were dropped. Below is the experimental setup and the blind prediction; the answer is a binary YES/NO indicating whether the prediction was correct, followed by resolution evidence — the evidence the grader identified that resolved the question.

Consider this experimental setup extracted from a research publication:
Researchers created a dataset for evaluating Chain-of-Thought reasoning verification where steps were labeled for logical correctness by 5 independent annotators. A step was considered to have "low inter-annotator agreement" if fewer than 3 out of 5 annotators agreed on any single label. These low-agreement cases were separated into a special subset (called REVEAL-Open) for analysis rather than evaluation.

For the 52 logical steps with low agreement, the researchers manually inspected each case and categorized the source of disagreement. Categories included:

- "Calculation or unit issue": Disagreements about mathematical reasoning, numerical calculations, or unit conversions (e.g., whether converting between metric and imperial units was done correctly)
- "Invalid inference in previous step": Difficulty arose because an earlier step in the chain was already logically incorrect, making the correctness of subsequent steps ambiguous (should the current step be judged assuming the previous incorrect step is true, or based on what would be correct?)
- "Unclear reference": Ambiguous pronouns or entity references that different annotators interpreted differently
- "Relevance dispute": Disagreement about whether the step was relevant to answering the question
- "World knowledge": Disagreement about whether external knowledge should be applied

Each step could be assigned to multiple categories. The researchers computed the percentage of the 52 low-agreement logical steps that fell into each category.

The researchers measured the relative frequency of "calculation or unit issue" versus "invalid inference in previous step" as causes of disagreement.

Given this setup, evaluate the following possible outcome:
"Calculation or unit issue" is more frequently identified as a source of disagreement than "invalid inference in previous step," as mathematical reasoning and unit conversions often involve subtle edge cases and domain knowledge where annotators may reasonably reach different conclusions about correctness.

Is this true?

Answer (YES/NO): YES